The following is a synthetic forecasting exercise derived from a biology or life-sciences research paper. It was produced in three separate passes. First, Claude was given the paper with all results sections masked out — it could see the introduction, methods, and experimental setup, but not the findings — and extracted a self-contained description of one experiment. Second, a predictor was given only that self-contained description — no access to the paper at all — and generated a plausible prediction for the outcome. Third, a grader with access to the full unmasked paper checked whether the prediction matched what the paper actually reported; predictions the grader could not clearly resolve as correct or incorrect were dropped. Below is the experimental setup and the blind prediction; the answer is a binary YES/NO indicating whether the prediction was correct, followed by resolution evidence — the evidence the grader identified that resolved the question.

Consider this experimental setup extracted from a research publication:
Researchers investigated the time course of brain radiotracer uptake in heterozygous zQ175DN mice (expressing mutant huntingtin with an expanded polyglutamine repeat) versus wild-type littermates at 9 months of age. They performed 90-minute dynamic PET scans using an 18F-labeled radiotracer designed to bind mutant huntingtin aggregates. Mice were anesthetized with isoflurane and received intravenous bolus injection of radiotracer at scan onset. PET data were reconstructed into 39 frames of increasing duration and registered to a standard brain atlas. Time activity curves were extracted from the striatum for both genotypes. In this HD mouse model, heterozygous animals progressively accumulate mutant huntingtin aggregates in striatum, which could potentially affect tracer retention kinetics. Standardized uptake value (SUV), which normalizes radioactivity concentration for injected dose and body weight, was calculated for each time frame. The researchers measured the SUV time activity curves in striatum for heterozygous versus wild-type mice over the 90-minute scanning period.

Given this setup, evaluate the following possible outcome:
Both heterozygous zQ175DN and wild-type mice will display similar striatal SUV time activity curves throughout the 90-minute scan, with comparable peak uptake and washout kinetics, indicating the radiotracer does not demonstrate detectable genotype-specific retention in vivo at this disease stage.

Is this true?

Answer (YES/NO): NO